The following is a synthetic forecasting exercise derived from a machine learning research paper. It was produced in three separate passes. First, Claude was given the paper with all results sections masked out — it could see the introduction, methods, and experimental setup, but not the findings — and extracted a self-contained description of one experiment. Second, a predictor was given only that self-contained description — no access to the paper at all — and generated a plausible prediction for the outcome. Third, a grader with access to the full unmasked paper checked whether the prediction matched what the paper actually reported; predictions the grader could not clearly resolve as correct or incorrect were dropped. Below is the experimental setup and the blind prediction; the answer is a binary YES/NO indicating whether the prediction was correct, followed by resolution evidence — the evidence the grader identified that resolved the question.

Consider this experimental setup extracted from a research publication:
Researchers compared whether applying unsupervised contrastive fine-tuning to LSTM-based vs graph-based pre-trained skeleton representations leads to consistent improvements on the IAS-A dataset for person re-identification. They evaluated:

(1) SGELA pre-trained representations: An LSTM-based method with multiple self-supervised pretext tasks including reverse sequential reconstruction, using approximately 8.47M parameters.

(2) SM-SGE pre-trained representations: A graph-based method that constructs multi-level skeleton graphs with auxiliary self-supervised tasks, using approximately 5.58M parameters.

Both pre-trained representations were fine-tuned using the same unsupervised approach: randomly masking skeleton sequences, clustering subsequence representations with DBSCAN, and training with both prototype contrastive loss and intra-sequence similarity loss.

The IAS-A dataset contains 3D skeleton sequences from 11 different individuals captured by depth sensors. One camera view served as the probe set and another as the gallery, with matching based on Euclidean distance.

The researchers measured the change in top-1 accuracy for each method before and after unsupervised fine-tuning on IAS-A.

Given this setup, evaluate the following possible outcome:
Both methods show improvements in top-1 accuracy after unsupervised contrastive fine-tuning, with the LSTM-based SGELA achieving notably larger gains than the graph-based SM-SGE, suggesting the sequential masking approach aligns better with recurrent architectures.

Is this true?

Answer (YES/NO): NO